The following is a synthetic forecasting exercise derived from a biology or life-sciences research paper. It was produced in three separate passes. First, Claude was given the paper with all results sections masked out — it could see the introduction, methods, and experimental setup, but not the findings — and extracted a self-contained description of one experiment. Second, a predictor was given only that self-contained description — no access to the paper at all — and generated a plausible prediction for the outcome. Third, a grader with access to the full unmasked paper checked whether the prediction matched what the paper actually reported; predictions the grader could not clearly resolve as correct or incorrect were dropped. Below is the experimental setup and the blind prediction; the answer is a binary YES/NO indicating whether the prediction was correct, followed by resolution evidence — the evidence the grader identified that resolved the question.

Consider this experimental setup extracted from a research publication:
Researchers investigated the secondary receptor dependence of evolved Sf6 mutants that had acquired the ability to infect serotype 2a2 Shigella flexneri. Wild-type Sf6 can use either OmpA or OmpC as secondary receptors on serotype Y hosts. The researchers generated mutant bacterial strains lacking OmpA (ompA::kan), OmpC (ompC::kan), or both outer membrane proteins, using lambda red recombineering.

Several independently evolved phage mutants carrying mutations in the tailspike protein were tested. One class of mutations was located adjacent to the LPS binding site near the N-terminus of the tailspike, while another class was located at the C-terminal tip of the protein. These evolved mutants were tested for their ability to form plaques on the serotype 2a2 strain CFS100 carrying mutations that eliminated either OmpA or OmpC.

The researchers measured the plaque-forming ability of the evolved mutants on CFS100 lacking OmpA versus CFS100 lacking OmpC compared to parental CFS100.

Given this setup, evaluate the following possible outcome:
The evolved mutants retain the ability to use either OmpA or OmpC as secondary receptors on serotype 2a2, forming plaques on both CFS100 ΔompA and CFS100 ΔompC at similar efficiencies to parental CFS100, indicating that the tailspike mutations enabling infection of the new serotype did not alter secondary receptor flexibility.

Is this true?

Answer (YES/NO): NO